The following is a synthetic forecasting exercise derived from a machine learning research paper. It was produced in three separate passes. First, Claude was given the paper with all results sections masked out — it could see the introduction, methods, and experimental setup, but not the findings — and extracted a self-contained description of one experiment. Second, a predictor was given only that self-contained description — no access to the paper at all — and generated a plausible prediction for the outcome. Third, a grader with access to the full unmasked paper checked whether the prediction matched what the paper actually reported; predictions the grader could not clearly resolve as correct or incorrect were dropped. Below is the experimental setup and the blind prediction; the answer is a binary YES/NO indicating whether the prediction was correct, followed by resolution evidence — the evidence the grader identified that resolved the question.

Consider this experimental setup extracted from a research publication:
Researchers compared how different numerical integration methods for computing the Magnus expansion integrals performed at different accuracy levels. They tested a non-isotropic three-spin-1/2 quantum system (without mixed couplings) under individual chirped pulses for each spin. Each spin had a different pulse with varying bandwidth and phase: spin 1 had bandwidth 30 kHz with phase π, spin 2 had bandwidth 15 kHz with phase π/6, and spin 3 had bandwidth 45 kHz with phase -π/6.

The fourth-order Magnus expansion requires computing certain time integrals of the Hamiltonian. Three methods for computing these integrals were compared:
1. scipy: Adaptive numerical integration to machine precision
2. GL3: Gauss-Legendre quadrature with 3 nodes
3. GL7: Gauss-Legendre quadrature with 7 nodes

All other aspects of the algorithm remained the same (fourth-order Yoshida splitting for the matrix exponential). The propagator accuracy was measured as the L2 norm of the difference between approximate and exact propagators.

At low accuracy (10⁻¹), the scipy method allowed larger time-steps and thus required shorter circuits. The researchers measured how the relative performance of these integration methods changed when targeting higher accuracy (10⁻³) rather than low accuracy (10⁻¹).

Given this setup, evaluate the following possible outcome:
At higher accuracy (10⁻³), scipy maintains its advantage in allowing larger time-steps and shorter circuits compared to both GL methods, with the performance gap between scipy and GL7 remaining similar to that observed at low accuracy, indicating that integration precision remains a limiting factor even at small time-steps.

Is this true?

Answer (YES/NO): NO